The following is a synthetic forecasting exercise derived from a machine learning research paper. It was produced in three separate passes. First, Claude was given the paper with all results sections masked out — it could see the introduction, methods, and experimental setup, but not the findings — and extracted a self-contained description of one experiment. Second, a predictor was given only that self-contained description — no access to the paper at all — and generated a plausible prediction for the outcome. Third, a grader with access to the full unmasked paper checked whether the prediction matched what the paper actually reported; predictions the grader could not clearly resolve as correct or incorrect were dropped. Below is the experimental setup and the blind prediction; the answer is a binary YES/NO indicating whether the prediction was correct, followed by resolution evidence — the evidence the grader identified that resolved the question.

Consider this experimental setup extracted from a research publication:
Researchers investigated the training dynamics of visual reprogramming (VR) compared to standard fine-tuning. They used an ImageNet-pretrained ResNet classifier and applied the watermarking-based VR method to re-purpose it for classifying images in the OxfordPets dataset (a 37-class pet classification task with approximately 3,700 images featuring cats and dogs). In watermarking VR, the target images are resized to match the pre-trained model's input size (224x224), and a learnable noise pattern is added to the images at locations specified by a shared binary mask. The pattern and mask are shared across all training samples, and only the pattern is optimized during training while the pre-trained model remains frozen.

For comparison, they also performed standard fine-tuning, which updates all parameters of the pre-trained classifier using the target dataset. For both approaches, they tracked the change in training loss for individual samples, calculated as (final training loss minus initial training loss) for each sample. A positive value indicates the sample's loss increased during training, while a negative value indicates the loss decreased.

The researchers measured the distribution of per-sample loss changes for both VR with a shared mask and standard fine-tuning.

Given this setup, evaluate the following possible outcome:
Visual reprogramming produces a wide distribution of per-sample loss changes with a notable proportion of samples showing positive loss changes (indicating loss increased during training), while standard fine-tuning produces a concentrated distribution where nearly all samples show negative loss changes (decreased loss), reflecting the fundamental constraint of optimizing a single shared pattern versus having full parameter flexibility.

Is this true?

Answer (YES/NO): YES